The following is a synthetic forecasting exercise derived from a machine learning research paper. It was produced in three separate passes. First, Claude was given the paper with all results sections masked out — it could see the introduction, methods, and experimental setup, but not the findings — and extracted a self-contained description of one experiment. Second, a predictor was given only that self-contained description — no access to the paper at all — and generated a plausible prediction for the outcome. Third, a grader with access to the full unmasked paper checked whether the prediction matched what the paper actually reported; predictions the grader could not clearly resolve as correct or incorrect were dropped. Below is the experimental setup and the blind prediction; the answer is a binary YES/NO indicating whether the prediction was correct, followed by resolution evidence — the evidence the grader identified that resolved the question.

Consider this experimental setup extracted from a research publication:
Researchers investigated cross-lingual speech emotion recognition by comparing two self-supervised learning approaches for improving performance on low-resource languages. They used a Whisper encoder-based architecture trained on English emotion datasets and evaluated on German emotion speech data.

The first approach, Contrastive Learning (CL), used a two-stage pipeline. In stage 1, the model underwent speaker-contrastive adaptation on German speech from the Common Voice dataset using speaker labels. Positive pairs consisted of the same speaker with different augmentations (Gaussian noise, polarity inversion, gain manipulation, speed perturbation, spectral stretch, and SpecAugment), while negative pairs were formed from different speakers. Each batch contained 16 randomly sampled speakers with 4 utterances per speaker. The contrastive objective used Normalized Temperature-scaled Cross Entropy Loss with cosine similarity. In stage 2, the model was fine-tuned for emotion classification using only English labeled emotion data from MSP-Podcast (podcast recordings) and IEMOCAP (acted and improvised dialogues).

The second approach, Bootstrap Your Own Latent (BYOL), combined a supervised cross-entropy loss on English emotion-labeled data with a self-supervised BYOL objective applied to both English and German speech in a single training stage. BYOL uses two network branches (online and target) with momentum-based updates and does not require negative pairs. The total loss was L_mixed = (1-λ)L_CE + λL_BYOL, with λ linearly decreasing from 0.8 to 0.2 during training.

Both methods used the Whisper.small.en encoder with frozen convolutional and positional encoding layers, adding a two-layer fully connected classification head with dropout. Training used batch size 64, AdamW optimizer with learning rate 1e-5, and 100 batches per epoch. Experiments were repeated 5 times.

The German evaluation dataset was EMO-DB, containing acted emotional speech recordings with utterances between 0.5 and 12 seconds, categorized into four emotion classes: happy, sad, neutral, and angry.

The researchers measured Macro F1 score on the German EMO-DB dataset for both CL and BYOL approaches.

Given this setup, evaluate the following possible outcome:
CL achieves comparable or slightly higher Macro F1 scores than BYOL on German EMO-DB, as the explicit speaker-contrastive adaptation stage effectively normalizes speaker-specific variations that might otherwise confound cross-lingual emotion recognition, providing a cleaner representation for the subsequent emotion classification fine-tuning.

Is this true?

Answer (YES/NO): NO